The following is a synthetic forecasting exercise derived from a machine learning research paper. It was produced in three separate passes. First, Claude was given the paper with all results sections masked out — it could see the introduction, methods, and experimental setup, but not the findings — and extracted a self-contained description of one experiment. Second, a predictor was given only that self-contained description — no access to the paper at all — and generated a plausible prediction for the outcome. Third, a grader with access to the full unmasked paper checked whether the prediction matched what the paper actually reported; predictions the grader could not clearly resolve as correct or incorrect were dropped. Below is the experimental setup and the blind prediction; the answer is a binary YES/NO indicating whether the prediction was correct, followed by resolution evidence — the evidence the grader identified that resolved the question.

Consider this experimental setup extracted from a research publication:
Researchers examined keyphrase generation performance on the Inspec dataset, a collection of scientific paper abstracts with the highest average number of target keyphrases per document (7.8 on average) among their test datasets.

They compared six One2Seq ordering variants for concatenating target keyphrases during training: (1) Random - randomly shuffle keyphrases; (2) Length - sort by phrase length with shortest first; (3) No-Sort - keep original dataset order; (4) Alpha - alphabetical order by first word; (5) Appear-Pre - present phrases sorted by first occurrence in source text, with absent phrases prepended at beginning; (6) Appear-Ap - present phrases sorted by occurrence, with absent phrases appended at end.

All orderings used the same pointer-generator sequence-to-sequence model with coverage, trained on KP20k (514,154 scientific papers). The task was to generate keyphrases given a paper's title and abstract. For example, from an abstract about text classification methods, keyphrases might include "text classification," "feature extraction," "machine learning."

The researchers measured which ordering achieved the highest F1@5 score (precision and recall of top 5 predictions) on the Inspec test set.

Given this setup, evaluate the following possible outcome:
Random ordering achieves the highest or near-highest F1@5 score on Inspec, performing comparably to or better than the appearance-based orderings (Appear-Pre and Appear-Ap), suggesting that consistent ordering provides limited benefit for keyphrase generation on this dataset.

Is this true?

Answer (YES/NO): NO